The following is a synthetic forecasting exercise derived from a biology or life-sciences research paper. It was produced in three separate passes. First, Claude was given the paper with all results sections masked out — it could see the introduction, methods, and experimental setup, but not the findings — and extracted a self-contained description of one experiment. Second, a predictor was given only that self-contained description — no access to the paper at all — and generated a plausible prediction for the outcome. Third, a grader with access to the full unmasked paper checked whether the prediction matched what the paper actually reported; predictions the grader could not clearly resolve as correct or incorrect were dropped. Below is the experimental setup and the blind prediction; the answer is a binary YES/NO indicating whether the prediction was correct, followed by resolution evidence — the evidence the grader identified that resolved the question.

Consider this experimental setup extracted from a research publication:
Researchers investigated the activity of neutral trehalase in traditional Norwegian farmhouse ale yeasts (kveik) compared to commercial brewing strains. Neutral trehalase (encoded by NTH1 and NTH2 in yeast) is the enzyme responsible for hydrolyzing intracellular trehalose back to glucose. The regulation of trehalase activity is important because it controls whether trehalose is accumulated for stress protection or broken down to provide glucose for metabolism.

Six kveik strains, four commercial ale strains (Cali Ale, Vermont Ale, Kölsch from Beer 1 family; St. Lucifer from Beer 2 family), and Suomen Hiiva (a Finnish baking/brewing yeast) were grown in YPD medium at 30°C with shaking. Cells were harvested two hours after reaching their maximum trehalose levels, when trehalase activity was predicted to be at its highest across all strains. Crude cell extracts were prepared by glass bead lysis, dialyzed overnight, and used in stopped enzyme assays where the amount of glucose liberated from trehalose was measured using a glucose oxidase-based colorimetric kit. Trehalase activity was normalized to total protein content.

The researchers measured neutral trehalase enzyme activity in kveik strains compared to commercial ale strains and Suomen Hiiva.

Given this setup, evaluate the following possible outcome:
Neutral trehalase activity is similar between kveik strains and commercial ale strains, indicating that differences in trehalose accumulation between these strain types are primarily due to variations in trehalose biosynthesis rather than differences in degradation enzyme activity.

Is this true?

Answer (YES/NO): NO